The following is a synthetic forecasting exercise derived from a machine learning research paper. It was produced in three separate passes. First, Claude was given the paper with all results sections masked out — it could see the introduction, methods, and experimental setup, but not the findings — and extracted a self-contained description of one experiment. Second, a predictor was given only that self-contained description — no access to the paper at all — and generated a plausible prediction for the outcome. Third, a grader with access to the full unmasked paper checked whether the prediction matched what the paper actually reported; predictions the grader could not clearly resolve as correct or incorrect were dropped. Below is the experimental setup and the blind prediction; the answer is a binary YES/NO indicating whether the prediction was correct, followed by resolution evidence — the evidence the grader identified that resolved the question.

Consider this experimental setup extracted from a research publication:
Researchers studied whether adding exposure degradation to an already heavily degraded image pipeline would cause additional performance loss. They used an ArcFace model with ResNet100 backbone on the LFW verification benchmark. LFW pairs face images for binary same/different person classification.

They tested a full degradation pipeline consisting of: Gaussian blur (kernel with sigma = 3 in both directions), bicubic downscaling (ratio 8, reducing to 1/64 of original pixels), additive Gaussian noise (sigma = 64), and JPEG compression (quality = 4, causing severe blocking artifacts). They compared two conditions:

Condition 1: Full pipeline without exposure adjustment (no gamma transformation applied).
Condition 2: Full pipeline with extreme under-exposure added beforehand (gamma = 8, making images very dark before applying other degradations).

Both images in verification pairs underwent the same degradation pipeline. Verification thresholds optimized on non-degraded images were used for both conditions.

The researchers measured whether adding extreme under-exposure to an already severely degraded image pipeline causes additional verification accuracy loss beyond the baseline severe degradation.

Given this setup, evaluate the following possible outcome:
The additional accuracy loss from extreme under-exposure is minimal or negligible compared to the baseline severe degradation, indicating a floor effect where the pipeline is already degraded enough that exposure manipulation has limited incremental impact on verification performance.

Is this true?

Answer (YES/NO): YES